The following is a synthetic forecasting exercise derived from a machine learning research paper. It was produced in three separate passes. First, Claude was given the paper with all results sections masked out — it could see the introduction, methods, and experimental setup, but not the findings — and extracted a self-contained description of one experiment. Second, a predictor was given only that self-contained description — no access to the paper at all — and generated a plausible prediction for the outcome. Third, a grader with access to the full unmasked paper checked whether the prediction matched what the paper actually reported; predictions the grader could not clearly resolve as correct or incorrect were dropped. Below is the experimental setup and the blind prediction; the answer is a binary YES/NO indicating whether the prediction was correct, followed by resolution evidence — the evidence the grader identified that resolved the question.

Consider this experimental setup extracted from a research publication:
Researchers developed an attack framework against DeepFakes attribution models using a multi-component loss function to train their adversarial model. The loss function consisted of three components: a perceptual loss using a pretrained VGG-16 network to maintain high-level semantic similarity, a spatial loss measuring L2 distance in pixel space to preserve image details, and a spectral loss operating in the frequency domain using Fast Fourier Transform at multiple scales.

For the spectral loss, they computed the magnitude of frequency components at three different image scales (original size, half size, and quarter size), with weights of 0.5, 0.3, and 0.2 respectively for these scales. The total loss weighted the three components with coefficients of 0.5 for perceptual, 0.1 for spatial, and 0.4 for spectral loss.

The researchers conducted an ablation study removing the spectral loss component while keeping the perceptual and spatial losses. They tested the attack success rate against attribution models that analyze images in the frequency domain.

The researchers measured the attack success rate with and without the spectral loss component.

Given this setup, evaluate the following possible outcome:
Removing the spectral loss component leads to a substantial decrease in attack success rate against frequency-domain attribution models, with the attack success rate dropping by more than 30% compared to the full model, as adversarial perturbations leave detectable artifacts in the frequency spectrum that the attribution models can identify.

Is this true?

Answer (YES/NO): YES